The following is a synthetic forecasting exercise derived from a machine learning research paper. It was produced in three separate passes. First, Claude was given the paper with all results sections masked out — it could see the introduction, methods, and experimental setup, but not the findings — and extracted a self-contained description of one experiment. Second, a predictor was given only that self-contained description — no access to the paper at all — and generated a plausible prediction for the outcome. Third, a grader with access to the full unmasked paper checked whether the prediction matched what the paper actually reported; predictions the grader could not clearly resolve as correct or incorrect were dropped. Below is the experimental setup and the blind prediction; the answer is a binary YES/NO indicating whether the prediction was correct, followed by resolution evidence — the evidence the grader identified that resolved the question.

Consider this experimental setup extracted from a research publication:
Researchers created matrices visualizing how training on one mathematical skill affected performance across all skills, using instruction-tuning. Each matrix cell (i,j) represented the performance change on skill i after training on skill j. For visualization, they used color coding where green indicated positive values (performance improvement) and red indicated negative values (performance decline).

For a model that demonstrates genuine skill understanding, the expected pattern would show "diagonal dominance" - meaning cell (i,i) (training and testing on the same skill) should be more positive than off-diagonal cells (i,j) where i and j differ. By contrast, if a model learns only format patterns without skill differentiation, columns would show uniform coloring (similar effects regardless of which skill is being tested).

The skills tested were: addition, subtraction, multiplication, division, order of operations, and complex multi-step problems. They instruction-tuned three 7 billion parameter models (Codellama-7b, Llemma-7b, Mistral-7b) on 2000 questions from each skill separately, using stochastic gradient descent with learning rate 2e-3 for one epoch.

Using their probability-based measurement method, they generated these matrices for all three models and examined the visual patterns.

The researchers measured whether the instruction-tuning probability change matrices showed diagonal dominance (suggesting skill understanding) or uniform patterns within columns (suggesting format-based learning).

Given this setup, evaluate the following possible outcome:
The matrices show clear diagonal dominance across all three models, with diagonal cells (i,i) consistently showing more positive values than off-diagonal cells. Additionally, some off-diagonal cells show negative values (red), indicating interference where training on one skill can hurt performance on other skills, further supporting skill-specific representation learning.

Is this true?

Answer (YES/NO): NO